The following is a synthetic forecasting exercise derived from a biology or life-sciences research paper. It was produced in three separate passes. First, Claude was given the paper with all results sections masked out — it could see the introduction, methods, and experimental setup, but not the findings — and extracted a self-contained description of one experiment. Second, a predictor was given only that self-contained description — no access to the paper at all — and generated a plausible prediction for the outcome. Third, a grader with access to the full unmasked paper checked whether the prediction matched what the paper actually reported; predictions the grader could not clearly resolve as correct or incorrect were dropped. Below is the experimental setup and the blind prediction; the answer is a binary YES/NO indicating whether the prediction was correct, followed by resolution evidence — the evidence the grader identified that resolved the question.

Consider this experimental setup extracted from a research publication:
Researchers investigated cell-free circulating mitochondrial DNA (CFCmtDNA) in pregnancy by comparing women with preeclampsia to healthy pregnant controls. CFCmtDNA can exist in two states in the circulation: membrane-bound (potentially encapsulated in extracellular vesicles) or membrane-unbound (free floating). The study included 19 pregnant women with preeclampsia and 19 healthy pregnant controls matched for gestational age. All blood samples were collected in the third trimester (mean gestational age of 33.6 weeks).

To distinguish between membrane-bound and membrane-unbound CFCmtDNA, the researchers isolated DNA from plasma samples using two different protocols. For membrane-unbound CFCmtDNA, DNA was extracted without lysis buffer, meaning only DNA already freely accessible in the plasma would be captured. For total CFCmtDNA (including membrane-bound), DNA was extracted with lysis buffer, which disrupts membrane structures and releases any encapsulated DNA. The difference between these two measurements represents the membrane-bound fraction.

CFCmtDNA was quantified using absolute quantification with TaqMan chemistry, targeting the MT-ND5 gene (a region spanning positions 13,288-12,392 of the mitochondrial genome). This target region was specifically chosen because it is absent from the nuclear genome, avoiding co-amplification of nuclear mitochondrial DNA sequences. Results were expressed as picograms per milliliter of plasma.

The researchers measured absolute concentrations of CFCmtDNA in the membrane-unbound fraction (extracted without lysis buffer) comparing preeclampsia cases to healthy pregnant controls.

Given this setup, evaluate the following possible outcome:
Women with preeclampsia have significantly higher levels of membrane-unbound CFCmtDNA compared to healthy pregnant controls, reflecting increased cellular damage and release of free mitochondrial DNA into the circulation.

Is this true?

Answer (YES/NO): NO